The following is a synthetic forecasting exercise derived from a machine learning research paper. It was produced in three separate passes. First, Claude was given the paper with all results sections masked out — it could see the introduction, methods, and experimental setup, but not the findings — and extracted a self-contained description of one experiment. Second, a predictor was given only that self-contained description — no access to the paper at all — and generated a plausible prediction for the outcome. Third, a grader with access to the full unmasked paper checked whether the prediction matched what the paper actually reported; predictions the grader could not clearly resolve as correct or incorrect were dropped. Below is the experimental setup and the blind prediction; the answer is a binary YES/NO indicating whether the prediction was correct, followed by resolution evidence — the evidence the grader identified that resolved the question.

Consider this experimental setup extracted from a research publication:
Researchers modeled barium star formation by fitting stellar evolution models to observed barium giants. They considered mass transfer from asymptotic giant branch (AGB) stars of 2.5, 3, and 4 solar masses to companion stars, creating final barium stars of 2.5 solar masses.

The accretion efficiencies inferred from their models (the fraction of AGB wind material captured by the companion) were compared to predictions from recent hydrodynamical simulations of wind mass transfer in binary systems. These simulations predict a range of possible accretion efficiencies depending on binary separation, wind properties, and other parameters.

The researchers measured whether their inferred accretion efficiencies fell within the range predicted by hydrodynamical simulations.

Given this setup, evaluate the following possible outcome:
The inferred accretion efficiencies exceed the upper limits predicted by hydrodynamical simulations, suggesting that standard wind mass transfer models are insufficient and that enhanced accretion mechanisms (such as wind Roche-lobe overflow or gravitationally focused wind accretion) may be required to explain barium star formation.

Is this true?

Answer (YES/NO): NO